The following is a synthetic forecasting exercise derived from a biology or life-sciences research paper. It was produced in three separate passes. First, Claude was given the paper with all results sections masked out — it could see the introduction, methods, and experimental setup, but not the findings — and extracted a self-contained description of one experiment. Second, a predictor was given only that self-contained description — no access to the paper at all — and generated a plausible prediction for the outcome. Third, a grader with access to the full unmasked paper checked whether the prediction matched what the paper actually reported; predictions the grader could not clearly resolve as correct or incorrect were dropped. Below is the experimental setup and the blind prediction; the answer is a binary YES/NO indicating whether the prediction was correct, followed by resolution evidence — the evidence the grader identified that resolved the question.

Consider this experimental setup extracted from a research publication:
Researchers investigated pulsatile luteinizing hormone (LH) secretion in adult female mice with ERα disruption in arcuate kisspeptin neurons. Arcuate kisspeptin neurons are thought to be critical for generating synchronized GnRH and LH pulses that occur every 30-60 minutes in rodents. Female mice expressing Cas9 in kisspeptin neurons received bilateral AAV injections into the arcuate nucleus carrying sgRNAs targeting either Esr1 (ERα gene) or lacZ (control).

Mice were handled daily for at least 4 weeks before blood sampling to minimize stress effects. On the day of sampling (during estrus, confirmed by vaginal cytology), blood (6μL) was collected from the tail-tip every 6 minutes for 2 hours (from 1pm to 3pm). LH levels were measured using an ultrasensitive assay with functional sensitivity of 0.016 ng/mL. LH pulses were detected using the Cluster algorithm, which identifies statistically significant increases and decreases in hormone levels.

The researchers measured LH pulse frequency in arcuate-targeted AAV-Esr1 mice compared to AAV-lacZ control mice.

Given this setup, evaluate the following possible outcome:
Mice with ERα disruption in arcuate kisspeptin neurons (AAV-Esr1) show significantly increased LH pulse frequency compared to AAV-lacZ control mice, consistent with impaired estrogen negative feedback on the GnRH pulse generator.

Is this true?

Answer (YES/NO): NO